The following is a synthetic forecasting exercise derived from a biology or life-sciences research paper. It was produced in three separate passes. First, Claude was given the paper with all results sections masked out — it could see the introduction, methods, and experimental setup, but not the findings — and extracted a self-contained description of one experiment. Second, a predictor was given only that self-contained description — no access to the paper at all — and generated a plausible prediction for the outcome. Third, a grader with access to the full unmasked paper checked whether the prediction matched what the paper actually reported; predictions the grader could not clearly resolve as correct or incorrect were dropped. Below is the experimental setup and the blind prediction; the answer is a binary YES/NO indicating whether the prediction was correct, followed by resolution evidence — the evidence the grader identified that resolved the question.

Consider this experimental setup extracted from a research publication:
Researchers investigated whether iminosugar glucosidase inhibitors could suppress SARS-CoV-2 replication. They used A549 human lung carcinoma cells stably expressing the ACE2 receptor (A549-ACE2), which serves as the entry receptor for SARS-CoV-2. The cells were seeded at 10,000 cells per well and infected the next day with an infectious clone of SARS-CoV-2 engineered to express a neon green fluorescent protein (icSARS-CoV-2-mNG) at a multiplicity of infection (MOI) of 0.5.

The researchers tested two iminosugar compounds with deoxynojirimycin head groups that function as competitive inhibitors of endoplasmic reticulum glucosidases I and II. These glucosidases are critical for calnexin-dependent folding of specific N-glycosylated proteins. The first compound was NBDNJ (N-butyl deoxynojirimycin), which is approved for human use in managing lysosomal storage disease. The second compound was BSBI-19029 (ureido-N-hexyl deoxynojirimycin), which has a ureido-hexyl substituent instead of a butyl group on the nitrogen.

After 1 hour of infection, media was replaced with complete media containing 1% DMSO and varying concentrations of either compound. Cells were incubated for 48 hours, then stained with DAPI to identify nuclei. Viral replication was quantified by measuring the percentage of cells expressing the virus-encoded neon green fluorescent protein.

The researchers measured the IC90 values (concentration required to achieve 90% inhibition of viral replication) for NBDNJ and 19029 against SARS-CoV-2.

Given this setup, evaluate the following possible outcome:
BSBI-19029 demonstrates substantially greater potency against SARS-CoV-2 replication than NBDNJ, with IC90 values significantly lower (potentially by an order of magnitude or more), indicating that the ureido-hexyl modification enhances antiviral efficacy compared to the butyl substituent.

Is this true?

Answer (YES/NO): YES